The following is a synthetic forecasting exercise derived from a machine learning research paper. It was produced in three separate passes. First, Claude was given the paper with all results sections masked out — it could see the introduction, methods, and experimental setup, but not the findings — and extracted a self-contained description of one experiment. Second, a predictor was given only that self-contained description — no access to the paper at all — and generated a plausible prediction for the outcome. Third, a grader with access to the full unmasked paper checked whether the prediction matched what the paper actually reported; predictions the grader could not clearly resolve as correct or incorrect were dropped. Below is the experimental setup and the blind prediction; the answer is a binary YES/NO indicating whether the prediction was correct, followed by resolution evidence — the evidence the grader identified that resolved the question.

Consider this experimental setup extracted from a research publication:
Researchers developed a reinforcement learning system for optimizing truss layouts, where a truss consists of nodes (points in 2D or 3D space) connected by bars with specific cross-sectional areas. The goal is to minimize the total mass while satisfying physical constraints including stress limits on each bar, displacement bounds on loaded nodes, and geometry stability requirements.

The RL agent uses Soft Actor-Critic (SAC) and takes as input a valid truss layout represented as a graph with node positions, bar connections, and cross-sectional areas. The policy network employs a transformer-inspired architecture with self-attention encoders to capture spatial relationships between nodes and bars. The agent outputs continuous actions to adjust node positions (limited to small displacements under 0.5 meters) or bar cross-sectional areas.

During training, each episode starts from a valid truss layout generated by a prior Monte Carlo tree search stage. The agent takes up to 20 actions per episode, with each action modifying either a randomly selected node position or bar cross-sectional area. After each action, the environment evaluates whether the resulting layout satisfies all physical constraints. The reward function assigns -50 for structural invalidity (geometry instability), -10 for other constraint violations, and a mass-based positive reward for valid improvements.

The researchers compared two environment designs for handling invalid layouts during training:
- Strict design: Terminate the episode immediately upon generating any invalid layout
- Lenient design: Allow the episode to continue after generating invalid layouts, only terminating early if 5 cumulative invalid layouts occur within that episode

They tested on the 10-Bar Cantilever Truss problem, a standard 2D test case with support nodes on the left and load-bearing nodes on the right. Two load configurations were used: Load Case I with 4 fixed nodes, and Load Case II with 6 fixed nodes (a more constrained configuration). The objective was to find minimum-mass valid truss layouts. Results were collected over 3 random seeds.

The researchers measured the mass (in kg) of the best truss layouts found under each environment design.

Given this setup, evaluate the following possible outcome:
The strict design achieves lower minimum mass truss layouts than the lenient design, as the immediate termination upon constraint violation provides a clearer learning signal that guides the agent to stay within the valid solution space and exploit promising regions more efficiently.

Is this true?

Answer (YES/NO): NO